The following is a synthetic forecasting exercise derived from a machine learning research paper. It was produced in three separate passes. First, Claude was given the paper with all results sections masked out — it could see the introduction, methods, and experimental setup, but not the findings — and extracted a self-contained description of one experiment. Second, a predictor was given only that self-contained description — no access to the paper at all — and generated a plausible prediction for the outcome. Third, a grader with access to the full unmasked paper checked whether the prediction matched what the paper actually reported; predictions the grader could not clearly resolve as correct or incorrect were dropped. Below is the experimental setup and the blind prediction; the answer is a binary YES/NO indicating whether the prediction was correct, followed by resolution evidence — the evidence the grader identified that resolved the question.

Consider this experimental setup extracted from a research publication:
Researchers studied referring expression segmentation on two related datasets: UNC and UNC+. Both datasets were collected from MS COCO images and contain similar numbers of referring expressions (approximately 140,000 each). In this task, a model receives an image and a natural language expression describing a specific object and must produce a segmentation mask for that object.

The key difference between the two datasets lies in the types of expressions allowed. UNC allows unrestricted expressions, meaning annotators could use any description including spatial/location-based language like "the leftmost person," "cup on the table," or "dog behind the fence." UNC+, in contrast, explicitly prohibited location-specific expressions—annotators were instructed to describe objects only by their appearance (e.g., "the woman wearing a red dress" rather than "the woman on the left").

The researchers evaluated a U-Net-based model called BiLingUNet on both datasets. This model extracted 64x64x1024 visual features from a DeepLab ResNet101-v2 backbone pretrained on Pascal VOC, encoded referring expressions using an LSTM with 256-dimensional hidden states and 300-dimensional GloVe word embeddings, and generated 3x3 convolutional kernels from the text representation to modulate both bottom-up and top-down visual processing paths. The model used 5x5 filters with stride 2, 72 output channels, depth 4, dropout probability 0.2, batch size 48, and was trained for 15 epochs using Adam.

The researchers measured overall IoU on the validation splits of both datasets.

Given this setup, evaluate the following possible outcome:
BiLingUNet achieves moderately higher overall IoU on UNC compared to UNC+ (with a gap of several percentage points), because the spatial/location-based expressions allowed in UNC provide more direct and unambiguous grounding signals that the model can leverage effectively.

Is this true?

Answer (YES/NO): NO